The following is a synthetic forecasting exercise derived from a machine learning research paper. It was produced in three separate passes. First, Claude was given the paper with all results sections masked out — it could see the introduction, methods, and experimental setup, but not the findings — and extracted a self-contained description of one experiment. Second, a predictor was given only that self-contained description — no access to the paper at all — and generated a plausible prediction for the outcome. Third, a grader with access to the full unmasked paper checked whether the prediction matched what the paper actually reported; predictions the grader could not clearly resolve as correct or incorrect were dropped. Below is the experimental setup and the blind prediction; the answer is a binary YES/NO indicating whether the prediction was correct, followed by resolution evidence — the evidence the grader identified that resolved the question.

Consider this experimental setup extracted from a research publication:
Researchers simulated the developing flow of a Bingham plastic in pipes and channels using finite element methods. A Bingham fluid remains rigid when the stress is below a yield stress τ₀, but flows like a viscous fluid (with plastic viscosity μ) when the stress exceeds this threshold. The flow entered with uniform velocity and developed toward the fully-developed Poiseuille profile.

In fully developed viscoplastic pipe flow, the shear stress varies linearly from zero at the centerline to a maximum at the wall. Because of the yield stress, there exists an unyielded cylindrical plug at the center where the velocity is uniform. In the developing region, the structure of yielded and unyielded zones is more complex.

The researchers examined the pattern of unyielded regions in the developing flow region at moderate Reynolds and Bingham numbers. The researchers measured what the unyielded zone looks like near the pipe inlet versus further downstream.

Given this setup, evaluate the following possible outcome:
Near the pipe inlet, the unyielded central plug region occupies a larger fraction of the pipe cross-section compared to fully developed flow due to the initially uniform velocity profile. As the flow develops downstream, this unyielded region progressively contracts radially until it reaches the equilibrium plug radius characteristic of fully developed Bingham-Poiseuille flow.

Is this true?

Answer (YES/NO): NO